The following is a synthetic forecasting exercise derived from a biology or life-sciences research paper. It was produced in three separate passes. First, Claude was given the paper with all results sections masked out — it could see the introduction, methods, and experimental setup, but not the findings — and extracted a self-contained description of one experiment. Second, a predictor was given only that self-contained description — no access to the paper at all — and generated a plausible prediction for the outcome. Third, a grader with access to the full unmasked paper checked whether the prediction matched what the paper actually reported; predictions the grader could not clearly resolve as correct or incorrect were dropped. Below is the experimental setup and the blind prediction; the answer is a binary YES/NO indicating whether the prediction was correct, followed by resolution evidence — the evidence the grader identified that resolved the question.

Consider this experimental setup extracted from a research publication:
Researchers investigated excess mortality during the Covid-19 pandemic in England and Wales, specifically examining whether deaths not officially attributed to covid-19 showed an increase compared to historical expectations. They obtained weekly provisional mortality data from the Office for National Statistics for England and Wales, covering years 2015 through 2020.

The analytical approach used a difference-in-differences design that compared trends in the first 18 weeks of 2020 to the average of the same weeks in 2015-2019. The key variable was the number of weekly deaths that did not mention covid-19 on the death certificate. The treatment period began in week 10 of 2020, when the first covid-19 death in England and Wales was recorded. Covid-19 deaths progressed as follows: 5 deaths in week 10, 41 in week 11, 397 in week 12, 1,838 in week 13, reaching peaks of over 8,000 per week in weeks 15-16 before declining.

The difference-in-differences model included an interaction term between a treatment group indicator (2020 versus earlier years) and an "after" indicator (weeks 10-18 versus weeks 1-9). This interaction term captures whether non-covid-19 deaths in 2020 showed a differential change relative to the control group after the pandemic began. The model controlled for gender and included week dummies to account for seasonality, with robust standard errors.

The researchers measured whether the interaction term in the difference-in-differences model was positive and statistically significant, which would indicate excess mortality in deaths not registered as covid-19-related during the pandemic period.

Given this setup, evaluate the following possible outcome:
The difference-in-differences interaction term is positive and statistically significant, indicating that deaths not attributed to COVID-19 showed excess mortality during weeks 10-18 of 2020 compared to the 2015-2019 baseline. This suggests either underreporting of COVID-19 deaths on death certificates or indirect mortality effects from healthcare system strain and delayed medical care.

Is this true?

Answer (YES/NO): YES